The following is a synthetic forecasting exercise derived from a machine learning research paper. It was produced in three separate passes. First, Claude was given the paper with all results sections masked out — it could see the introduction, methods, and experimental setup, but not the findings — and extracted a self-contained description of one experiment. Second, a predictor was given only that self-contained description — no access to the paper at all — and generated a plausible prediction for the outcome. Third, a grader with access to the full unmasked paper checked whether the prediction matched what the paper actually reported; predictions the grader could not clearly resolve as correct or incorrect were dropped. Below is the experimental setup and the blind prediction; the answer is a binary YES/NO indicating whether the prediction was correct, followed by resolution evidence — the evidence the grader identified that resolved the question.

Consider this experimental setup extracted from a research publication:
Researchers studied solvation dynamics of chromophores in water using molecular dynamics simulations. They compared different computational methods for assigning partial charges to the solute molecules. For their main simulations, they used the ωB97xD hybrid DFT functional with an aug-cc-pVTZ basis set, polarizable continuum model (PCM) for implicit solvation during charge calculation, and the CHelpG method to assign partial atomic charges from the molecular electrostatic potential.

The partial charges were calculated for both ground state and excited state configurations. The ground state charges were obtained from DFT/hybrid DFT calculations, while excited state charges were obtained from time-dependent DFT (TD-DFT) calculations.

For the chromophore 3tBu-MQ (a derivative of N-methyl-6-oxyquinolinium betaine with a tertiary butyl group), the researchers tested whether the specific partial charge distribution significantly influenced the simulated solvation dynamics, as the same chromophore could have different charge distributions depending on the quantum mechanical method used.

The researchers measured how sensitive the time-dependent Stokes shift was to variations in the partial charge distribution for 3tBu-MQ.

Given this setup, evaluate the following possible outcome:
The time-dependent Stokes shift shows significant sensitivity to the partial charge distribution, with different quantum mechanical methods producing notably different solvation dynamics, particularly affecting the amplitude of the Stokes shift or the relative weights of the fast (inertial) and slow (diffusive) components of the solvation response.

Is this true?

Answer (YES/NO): NO